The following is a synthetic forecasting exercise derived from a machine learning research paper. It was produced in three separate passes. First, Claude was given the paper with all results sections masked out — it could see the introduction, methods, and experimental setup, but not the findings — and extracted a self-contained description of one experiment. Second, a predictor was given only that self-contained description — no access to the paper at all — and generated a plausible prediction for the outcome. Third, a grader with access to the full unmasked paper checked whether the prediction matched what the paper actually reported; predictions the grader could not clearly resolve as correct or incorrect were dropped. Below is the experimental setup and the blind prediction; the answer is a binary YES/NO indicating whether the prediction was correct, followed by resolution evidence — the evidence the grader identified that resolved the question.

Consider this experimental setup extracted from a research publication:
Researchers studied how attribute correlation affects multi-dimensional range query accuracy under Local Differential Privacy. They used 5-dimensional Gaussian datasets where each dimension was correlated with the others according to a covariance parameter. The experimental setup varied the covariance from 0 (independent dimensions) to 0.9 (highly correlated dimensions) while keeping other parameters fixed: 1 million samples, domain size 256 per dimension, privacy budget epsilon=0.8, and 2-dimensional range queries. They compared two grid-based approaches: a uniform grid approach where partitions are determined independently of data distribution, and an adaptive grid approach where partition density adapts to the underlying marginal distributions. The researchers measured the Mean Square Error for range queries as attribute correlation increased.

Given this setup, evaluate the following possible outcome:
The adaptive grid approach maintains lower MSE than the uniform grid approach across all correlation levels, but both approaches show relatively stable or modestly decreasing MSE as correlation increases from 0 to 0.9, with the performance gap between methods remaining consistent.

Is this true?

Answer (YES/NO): NO